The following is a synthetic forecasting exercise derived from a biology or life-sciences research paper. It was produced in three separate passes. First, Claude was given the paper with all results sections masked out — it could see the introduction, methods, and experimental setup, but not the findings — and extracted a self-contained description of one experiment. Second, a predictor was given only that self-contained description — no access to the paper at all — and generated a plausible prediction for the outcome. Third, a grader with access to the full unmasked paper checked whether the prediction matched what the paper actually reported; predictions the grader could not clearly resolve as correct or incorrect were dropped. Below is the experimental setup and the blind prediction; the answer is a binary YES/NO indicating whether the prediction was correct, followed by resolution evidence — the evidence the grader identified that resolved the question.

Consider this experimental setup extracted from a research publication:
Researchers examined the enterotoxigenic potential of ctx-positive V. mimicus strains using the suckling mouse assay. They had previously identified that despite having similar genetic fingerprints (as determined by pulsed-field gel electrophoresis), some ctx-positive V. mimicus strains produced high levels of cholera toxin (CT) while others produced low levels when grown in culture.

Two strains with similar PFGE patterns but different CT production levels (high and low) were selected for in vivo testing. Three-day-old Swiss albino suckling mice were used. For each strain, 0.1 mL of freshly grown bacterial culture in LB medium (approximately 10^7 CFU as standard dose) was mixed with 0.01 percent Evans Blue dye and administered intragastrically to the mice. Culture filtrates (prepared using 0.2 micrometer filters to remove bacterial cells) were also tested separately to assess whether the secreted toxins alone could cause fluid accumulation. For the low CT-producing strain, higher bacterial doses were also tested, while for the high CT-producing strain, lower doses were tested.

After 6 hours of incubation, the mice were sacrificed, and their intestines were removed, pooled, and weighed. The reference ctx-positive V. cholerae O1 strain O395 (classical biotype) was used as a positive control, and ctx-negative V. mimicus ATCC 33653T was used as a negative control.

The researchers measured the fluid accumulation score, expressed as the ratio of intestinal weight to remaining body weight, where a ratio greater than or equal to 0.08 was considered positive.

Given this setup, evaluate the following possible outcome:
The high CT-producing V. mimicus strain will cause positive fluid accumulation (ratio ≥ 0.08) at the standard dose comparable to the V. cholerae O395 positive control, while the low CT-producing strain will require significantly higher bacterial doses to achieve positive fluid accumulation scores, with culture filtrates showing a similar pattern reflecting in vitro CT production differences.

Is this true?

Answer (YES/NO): NO